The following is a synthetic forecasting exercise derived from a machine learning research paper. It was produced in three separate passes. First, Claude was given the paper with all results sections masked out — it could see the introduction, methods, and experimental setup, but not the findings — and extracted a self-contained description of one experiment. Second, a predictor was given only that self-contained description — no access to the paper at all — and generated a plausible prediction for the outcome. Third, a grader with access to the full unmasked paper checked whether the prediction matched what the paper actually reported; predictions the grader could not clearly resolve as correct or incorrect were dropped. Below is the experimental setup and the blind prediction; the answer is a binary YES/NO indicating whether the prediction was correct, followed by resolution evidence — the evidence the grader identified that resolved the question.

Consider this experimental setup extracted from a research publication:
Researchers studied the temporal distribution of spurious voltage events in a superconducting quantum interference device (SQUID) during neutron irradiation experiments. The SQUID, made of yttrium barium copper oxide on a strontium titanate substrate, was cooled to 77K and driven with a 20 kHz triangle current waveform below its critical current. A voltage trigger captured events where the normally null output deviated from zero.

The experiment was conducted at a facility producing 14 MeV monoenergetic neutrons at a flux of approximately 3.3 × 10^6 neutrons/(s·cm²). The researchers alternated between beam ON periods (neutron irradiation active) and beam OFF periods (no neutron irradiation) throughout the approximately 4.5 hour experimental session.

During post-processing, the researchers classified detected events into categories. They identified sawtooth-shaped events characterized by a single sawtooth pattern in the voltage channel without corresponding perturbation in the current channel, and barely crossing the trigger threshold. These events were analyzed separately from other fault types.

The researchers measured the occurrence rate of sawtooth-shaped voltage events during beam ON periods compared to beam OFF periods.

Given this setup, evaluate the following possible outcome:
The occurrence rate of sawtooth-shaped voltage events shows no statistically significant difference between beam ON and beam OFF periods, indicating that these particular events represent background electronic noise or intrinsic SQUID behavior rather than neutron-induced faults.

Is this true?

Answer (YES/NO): YES